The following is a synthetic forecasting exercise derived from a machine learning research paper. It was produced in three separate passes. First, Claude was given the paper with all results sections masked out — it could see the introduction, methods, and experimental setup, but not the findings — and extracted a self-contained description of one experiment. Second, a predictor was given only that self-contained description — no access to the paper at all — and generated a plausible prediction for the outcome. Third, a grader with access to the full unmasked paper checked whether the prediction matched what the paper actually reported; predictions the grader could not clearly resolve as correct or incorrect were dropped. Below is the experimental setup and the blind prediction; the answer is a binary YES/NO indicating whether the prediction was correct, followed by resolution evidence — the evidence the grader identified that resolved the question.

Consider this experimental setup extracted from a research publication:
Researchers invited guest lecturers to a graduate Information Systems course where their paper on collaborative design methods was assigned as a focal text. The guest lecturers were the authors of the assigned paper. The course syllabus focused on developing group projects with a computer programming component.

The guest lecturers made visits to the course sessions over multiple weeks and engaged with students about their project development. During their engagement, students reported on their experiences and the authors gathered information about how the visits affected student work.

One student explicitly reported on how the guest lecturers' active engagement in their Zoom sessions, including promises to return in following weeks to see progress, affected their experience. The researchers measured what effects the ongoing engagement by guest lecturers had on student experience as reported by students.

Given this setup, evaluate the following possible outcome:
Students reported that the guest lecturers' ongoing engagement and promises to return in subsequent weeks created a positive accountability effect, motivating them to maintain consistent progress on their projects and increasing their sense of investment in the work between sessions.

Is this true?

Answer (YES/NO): NO